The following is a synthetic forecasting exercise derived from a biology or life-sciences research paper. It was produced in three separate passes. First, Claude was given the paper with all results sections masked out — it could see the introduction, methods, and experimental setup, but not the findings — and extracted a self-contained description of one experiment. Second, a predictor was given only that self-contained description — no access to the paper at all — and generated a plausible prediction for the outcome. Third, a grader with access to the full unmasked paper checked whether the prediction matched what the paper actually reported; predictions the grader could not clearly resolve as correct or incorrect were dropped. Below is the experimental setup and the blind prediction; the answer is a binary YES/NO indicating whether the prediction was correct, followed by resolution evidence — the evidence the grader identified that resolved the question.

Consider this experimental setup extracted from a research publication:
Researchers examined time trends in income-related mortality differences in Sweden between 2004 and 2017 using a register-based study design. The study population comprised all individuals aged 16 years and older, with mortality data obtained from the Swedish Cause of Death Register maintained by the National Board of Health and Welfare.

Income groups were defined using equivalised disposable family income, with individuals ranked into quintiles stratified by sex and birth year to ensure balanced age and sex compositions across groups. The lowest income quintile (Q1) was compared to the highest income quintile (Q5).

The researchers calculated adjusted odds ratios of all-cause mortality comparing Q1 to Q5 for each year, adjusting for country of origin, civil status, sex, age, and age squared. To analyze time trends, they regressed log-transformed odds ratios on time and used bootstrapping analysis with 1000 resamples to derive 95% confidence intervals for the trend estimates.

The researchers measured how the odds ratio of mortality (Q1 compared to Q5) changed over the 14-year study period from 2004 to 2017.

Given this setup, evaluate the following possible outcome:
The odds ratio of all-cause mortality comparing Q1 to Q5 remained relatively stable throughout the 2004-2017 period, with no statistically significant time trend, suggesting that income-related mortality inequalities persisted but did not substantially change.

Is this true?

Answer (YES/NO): NO